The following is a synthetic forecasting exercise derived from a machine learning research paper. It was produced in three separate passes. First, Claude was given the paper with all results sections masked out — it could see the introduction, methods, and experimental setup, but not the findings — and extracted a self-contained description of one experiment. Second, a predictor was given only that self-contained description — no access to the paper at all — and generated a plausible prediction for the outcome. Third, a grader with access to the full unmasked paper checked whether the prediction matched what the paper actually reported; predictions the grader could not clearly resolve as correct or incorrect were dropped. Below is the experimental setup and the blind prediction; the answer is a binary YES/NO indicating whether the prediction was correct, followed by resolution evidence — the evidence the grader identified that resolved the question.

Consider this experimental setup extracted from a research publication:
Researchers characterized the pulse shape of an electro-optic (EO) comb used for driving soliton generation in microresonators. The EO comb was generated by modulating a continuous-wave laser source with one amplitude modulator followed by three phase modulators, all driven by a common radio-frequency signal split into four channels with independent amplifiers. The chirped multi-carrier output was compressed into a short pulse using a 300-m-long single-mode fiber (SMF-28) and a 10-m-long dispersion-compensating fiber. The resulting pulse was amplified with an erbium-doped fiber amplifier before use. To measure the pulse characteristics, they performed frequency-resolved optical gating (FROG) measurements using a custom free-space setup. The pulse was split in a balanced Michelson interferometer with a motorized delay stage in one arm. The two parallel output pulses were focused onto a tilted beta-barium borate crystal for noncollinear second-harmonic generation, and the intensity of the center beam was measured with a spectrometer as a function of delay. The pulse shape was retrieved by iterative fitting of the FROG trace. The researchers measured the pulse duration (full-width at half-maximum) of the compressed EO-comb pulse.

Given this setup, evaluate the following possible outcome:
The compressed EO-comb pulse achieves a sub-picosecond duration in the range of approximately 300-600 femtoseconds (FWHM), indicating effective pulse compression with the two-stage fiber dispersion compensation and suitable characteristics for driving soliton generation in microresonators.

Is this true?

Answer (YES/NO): NO